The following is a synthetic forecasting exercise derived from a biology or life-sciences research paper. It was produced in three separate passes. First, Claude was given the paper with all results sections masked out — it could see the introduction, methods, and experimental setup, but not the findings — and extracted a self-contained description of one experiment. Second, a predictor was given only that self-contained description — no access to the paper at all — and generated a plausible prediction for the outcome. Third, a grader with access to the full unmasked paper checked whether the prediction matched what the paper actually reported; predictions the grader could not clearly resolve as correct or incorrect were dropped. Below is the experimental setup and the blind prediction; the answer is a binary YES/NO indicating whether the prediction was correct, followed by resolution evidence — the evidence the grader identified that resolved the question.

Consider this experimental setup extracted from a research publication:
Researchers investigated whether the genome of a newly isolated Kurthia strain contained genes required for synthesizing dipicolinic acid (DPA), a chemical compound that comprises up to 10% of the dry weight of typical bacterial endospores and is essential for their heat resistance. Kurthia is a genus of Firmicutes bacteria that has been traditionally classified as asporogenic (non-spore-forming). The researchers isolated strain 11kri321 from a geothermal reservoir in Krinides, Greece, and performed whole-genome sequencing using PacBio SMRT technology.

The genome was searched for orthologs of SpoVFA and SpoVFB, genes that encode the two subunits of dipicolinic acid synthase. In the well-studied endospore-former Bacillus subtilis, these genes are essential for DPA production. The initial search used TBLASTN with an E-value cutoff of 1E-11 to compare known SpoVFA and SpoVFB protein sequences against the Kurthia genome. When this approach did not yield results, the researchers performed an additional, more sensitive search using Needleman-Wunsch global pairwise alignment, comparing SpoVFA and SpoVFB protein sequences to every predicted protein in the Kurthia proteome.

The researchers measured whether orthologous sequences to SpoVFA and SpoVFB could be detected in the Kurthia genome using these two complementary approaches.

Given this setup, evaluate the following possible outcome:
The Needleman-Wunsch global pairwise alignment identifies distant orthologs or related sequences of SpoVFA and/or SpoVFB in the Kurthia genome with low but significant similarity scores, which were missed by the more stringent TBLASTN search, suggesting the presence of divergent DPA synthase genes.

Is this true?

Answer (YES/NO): NO